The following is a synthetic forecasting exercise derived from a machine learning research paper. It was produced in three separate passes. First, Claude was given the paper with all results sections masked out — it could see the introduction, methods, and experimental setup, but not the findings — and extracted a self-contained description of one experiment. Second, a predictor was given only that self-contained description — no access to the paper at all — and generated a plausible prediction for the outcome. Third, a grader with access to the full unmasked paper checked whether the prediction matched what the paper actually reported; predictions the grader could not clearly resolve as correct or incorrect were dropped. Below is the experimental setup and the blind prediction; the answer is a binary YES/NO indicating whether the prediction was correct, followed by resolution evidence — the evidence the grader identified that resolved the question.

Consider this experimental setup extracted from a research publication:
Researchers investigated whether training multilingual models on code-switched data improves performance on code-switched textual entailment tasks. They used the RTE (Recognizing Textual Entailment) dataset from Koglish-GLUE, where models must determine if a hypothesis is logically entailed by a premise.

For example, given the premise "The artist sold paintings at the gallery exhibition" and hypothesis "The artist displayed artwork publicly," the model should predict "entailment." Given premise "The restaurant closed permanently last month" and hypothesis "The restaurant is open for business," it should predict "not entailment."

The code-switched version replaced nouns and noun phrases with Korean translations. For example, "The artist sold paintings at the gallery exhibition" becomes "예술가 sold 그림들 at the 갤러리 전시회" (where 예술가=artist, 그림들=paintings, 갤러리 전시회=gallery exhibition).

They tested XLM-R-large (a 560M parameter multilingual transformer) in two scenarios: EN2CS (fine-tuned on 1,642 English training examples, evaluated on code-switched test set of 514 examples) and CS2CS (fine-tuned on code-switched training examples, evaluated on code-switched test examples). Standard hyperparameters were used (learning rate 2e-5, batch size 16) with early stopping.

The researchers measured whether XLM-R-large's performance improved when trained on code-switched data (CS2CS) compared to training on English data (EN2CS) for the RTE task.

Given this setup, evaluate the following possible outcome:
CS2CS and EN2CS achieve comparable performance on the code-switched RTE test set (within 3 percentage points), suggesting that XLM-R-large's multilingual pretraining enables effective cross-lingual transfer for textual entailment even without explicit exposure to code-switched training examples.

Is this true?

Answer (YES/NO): YES